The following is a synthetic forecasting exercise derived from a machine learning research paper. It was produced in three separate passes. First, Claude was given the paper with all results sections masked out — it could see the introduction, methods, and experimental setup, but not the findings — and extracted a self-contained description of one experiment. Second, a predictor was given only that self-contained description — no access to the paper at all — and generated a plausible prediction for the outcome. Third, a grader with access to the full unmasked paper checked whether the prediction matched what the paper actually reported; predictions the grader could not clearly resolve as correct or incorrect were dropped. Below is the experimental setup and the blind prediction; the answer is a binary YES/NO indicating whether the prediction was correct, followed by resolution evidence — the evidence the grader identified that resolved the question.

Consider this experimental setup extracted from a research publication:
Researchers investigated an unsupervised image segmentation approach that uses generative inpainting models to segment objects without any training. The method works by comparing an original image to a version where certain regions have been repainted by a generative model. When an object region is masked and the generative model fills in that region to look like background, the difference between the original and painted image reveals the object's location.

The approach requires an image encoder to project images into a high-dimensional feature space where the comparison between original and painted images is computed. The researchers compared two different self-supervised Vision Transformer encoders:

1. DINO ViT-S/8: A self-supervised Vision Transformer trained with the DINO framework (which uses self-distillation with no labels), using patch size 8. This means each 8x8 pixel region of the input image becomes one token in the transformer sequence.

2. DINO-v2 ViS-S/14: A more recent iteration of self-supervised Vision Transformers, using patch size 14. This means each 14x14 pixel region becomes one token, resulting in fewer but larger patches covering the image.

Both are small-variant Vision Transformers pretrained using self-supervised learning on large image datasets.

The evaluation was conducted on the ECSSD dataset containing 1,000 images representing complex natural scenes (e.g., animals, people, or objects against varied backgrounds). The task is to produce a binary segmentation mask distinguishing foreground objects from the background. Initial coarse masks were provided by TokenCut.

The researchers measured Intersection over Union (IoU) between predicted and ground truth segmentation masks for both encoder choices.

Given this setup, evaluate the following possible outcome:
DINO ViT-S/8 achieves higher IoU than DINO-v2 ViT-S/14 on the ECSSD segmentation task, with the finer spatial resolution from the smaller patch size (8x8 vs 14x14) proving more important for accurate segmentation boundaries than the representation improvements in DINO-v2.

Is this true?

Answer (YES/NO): YES